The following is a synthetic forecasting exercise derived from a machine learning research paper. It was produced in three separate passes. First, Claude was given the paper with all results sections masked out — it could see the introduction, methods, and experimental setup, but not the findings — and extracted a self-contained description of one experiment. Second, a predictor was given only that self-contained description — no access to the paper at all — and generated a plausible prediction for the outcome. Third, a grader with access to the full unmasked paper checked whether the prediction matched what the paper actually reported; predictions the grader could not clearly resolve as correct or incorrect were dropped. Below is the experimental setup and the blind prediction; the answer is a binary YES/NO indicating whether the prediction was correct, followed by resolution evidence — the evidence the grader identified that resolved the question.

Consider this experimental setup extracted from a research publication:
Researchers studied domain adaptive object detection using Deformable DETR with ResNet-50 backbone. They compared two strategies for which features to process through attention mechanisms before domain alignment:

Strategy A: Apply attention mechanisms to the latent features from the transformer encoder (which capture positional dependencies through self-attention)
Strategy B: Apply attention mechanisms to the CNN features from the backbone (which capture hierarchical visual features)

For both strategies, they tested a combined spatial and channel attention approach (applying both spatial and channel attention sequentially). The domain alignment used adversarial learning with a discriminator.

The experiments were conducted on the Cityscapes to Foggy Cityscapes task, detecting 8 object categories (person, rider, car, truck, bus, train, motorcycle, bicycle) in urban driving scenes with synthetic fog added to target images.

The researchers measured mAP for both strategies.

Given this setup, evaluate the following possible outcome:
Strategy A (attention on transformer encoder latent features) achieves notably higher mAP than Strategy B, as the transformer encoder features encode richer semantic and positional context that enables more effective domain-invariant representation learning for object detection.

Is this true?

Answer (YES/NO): NO